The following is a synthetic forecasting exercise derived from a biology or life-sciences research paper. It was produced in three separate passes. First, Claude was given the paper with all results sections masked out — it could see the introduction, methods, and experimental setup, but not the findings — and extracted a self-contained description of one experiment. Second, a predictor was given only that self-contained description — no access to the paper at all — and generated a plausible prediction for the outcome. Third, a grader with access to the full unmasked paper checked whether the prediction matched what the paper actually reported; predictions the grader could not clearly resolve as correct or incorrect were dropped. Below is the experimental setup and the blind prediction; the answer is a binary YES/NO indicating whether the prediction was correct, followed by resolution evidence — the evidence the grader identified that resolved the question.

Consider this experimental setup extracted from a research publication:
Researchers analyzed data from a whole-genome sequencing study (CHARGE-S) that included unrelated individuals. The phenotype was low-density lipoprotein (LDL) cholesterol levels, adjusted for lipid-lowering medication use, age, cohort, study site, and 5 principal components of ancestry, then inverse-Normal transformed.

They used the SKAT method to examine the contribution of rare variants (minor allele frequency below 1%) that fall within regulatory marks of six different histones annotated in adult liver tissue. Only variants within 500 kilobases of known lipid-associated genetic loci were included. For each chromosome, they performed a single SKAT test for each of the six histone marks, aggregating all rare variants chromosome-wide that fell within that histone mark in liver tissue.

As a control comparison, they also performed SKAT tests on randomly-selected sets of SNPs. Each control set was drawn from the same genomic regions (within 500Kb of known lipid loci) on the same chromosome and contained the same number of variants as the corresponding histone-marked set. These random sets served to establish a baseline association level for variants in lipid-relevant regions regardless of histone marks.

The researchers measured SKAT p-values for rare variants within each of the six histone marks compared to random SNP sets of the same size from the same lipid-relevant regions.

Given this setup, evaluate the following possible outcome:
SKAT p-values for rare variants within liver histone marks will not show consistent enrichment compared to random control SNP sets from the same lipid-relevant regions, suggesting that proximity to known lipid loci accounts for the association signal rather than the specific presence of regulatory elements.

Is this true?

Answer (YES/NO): NO